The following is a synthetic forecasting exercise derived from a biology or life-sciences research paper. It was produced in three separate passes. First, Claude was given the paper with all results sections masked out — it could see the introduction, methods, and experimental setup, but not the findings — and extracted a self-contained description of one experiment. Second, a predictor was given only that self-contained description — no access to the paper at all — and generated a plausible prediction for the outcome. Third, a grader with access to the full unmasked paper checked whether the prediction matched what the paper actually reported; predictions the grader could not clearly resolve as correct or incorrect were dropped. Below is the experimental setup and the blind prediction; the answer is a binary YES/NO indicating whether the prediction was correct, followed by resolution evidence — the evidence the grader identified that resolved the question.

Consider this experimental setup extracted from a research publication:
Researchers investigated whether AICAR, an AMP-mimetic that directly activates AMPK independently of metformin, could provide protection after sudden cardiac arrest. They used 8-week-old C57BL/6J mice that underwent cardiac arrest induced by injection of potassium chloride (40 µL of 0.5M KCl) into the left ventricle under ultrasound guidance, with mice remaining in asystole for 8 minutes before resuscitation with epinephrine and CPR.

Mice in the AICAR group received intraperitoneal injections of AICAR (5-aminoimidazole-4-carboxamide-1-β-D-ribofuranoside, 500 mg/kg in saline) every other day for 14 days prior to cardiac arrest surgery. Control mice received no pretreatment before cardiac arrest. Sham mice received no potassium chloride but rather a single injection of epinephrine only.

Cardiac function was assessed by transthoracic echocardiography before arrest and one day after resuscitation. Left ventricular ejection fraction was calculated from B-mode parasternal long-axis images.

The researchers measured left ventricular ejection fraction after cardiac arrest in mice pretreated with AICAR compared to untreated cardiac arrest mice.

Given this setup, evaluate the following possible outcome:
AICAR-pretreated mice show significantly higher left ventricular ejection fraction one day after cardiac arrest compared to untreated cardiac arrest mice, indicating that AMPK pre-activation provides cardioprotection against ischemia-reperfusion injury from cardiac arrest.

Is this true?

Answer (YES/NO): YES